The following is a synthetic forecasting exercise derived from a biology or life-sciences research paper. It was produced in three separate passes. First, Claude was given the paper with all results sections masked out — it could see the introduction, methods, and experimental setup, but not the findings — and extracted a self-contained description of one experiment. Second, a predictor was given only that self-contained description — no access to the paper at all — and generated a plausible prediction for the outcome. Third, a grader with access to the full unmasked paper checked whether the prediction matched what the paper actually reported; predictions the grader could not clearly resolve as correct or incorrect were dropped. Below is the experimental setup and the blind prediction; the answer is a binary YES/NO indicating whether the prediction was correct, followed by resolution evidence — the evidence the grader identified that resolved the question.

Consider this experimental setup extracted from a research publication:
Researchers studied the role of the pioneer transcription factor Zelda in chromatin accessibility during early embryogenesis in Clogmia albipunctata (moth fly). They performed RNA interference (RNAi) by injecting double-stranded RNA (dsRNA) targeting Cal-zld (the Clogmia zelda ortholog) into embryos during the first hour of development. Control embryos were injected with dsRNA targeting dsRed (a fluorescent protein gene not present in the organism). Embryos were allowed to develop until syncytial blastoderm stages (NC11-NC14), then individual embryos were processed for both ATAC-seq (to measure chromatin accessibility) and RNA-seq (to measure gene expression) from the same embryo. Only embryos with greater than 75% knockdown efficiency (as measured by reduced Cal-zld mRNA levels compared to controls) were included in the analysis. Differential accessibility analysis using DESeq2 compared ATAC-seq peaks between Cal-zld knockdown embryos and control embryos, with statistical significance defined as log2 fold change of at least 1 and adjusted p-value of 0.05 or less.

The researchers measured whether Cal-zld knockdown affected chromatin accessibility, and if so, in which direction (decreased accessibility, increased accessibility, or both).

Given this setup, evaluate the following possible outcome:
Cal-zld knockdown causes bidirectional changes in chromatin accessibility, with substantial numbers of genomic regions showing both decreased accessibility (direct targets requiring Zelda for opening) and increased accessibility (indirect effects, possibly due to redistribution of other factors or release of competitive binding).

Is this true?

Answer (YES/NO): YES